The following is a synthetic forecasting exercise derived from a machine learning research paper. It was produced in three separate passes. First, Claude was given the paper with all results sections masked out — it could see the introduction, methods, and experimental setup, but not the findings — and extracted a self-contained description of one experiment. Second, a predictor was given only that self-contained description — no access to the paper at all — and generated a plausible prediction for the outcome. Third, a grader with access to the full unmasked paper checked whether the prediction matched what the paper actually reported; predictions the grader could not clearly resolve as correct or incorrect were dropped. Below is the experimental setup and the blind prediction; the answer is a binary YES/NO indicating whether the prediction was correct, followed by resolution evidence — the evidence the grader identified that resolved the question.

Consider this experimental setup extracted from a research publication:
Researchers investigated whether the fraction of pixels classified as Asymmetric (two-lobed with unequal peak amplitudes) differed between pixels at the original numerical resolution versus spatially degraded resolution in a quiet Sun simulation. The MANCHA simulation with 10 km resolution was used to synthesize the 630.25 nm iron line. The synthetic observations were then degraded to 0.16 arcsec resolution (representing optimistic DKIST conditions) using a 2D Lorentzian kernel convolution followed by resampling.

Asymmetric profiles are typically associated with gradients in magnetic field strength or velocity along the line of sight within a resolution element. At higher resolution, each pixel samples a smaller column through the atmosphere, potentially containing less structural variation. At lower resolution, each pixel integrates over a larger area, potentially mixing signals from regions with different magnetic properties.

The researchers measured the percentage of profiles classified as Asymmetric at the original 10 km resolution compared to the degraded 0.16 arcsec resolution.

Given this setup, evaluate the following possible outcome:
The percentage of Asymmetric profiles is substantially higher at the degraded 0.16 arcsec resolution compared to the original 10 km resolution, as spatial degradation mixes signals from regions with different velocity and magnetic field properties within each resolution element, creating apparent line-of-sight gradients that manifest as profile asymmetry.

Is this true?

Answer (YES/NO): YES